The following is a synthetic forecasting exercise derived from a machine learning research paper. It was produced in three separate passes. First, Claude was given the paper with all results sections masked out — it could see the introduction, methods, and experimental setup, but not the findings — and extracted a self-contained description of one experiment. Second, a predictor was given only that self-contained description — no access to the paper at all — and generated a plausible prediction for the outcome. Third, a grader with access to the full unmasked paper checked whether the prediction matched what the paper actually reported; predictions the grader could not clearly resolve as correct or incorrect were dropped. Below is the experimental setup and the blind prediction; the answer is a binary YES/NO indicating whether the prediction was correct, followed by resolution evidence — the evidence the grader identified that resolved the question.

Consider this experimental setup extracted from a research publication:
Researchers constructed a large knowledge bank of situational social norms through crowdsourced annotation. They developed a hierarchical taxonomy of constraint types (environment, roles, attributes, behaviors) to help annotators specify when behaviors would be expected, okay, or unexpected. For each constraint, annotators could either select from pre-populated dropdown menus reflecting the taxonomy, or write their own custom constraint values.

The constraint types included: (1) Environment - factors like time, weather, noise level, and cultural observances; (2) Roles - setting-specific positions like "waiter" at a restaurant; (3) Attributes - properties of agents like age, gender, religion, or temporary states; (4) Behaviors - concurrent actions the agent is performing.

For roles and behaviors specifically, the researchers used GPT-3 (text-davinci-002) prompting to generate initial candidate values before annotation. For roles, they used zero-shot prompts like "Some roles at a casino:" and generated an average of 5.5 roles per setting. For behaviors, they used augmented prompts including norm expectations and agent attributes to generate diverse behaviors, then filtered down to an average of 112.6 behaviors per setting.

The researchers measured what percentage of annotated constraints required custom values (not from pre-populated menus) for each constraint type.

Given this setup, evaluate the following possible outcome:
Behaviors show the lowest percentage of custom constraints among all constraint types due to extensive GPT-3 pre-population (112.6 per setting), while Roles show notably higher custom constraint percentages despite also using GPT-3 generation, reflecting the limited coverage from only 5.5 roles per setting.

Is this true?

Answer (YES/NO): NO